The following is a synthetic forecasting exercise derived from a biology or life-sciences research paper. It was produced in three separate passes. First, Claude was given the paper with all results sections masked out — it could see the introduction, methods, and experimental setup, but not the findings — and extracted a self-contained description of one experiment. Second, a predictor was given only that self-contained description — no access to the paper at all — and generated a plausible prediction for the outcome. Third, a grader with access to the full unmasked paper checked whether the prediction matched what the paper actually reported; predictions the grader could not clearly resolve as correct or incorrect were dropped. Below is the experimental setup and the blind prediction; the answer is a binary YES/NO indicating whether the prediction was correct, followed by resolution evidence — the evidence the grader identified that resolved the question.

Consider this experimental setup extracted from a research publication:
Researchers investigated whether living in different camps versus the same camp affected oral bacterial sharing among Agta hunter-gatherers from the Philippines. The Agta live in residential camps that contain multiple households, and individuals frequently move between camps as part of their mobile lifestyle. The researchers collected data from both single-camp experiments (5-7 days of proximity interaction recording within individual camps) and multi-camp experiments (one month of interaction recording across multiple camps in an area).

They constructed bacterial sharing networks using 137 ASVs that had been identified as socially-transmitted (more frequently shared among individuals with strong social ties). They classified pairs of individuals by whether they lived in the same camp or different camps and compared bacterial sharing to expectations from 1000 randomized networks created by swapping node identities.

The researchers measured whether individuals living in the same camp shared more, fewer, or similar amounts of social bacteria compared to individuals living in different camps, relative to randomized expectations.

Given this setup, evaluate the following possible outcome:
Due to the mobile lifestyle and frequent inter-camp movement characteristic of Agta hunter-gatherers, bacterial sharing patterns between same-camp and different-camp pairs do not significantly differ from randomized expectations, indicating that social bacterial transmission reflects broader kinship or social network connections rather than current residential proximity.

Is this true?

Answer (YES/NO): NO